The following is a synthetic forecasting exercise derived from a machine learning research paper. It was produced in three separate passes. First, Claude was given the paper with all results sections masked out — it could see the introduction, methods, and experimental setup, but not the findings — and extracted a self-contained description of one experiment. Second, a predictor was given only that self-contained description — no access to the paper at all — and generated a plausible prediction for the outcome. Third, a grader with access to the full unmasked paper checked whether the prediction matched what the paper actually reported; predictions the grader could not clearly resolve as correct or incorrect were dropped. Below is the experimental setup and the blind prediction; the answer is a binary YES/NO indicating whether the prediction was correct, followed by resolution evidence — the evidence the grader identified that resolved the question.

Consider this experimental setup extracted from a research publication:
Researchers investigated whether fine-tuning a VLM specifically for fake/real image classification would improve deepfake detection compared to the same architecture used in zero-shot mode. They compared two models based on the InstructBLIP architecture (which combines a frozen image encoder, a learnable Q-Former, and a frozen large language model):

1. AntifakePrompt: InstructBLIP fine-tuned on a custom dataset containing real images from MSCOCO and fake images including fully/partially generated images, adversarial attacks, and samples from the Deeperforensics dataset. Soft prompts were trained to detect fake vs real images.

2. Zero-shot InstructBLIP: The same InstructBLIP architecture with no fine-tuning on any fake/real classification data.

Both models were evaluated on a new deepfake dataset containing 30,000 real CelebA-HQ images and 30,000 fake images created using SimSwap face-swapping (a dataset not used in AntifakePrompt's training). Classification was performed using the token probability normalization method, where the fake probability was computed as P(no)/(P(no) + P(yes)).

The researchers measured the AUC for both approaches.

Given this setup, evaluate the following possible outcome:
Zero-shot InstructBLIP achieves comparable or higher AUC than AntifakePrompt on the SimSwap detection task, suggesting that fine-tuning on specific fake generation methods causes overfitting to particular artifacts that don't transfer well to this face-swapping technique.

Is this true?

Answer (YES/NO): NO